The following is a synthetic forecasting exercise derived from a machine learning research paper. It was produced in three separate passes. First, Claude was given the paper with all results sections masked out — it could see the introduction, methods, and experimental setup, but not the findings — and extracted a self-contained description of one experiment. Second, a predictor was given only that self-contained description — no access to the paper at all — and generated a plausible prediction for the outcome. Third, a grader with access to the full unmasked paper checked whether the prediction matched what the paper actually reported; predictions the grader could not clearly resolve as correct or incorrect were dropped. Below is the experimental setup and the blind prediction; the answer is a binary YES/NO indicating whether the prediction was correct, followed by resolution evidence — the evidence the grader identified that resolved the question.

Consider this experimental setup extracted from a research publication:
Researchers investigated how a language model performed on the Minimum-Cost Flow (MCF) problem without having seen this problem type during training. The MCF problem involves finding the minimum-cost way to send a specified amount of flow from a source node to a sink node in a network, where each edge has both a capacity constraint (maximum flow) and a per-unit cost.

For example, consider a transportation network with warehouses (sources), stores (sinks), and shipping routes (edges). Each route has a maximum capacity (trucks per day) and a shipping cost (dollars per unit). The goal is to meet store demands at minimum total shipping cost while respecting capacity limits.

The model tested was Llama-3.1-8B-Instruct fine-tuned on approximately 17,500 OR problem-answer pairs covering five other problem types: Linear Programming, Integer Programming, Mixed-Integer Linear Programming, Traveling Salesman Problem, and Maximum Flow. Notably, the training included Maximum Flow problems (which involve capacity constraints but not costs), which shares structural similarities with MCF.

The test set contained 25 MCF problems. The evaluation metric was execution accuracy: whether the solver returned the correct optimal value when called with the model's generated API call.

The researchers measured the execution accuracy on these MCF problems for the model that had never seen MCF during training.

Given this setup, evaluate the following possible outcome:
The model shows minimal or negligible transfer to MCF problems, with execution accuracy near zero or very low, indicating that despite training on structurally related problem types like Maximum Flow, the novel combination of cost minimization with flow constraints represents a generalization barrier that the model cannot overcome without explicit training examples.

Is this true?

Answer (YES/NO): NO